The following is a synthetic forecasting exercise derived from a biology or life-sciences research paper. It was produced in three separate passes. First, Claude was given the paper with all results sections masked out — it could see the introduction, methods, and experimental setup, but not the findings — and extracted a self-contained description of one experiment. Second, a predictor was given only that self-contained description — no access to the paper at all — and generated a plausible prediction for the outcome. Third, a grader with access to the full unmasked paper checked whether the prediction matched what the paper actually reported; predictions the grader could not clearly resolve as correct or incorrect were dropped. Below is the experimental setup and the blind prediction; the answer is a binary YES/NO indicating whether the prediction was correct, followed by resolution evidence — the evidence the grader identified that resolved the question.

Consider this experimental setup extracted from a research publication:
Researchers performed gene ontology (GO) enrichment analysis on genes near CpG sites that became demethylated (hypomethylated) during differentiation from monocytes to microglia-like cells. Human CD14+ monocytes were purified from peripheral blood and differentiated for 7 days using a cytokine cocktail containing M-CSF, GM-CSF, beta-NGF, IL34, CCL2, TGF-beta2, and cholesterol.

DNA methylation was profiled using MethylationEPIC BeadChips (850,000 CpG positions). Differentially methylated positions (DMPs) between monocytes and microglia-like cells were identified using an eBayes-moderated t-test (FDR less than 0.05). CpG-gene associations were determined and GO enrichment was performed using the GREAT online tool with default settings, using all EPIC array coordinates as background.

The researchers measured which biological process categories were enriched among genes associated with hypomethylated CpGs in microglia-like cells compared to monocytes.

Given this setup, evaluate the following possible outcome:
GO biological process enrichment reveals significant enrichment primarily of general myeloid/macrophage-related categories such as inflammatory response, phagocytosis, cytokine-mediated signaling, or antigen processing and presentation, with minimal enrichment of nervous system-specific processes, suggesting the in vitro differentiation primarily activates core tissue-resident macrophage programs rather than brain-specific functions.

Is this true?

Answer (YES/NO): YES